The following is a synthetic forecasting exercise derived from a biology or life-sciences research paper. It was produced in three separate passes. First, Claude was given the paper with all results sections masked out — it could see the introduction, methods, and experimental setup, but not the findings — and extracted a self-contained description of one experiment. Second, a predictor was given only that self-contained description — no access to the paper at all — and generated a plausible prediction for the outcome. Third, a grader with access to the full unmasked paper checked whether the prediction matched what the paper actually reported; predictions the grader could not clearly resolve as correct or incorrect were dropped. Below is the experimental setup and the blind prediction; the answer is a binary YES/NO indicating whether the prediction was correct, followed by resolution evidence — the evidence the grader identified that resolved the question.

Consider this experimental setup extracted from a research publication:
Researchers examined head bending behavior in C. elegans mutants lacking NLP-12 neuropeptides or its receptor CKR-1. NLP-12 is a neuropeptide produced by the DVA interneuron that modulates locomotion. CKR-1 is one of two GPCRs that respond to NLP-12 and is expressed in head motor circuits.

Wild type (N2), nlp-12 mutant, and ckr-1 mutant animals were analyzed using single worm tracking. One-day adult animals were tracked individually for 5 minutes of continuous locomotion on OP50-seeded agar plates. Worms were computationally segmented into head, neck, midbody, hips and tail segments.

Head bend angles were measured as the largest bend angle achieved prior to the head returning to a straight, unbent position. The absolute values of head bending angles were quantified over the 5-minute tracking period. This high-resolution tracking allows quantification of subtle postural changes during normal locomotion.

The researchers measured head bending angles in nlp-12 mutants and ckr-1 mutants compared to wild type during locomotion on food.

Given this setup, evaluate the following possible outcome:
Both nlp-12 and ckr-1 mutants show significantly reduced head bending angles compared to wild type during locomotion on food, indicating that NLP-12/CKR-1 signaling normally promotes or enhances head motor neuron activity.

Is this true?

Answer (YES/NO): YES